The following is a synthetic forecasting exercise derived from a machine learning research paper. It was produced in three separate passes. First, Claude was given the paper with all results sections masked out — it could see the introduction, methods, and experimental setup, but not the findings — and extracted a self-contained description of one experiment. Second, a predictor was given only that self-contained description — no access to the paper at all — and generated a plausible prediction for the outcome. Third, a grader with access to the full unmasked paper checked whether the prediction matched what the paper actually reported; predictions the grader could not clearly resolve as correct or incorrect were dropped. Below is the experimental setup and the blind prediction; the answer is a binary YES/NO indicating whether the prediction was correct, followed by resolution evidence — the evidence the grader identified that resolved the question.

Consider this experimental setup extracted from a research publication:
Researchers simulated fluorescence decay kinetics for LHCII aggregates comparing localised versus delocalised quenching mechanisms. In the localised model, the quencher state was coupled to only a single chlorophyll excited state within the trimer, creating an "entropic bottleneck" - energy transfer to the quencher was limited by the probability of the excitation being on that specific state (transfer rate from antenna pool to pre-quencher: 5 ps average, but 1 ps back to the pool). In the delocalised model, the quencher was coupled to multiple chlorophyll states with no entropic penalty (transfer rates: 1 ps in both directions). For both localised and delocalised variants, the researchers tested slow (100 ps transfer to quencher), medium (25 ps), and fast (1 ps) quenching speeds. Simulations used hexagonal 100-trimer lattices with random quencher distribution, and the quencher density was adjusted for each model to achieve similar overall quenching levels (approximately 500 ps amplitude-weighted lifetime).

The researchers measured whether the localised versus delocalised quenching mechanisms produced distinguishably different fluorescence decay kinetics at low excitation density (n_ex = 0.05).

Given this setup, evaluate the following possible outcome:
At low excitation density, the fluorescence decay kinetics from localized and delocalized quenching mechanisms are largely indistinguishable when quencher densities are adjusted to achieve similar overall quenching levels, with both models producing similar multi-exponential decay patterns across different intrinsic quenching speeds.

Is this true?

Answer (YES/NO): YES